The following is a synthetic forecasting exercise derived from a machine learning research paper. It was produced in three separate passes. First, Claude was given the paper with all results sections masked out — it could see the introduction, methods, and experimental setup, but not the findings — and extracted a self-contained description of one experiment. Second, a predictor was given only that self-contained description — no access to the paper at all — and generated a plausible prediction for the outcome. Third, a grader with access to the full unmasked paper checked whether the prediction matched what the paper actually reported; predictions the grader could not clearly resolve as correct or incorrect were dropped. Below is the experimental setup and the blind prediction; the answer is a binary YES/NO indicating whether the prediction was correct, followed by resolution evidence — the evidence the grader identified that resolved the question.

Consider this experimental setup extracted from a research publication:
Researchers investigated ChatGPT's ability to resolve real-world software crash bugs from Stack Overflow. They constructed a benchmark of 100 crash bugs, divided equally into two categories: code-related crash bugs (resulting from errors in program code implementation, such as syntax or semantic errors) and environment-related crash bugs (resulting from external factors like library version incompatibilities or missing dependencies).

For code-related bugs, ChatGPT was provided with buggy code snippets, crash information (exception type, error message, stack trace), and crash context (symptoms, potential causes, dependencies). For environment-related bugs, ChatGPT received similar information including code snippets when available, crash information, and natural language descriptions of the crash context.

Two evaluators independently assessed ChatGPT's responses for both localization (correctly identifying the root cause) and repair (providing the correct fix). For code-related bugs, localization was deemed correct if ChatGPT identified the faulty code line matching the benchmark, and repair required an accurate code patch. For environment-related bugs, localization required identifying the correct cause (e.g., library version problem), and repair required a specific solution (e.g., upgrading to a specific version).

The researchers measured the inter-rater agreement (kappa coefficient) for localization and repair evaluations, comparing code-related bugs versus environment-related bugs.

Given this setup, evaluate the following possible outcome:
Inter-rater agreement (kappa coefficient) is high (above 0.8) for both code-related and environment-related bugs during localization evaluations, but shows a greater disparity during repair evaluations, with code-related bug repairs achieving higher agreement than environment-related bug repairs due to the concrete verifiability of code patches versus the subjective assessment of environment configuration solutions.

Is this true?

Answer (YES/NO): NO